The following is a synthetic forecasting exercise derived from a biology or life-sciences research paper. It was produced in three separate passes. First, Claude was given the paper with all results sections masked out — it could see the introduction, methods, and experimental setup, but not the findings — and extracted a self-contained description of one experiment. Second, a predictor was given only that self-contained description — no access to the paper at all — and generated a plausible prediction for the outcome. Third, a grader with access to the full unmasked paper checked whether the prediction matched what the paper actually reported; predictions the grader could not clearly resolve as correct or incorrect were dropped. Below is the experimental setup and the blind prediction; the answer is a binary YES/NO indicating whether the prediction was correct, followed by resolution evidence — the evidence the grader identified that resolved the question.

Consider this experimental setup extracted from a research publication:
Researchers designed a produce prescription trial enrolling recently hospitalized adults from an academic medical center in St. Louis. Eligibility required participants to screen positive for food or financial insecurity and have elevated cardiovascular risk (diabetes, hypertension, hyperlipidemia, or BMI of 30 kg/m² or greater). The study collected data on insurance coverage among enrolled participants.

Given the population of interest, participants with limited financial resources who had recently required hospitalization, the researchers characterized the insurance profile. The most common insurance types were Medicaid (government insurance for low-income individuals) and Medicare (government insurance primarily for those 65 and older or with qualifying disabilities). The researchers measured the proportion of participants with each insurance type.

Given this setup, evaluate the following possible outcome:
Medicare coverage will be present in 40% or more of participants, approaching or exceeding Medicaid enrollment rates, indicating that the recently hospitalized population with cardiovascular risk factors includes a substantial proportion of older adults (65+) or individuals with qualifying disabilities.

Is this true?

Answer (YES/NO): NO